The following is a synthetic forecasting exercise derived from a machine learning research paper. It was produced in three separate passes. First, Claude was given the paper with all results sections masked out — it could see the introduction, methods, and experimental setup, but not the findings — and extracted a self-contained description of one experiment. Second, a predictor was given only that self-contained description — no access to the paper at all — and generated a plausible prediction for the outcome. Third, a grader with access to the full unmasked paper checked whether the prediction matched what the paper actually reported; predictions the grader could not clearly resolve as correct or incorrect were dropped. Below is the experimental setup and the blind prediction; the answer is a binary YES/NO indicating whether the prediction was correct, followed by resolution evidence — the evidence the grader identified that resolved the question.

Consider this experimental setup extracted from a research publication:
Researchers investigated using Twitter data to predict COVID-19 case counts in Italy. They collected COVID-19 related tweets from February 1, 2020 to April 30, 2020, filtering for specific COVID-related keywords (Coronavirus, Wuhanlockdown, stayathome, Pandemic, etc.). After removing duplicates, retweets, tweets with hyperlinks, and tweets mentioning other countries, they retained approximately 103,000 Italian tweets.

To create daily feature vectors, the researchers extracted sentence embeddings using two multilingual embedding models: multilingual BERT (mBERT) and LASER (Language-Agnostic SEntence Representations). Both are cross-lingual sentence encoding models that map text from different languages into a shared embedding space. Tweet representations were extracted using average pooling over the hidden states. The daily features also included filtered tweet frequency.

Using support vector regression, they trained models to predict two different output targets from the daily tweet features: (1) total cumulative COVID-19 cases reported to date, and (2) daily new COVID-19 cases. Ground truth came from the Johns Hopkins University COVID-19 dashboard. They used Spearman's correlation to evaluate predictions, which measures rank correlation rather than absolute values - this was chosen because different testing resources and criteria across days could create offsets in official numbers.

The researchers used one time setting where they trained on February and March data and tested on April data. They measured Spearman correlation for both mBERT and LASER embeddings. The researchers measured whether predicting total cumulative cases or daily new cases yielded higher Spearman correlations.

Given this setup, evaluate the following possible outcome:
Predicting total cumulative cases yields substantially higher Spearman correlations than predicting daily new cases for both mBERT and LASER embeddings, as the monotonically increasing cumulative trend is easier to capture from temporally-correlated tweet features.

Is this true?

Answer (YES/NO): YES